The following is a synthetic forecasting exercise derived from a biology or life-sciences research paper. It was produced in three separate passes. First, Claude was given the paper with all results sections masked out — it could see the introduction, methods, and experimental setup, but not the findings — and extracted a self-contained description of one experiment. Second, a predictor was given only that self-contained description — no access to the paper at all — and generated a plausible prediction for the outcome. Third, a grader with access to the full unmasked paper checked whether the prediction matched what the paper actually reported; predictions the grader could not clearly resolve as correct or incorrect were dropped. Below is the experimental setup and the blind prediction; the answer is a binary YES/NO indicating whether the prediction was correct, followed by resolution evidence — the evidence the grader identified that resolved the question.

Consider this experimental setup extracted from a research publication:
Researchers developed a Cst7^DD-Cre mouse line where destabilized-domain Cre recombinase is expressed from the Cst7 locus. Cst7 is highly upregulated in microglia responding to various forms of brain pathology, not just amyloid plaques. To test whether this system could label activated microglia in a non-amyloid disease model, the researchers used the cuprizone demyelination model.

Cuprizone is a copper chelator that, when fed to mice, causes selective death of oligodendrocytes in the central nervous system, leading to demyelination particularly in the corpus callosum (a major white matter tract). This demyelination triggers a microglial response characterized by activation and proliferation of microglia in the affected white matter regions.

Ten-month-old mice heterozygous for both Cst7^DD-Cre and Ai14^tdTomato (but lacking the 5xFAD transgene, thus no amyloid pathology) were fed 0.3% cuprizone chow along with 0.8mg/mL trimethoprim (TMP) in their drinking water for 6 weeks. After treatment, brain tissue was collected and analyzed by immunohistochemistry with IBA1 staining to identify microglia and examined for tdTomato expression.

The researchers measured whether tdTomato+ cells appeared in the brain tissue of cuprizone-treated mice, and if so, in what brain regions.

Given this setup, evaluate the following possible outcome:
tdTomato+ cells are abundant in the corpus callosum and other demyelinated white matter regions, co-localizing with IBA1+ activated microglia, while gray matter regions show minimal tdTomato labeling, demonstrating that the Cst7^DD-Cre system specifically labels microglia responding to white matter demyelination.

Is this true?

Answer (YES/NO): YES